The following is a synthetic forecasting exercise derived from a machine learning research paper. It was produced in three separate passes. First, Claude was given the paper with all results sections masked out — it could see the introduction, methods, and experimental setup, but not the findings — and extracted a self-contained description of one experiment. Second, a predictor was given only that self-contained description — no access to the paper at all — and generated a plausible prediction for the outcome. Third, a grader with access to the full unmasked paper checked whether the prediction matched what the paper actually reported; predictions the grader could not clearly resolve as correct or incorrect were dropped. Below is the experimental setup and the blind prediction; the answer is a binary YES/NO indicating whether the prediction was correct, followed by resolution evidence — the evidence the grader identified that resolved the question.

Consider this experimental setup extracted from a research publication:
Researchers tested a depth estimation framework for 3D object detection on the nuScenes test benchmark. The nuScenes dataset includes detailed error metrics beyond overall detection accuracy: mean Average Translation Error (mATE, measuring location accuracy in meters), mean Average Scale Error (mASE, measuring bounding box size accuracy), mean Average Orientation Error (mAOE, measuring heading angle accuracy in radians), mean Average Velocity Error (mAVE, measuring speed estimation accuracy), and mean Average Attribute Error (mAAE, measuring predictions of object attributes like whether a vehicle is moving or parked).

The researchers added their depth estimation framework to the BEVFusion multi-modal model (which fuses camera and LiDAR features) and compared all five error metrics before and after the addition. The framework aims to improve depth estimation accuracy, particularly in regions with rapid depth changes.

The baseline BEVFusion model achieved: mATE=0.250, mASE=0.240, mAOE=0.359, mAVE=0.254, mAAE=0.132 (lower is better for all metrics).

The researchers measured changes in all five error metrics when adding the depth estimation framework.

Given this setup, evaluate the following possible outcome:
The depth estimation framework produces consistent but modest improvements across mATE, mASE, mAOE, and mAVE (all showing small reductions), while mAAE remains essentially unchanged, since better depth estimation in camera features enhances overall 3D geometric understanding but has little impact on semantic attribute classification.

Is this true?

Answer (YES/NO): NO